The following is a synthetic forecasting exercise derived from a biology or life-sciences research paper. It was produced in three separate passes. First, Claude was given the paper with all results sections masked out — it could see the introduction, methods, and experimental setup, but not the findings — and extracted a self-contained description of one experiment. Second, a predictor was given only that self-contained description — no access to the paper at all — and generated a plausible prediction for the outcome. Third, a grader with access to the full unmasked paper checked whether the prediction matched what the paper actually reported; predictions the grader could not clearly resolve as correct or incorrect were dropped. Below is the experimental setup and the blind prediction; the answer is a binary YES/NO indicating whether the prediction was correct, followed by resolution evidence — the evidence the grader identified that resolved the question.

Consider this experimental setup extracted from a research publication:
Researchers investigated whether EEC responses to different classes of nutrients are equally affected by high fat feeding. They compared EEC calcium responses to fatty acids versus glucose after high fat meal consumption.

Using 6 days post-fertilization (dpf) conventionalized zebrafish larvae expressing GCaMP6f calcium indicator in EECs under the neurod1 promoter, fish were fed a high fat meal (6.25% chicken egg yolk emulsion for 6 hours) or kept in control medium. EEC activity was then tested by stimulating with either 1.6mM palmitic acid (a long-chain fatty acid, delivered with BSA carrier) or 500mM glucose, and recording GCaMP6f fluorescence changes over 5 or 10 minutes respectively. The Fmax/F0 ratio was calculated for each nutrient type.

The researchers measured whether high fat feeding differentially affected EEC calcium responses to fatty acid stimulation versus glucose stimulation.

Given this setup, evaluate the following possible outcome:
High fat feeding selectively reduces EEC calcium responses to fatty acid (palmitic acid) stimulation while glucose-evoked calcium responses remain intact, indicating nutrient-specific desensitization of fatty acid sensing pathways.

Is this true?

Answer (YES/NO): NO